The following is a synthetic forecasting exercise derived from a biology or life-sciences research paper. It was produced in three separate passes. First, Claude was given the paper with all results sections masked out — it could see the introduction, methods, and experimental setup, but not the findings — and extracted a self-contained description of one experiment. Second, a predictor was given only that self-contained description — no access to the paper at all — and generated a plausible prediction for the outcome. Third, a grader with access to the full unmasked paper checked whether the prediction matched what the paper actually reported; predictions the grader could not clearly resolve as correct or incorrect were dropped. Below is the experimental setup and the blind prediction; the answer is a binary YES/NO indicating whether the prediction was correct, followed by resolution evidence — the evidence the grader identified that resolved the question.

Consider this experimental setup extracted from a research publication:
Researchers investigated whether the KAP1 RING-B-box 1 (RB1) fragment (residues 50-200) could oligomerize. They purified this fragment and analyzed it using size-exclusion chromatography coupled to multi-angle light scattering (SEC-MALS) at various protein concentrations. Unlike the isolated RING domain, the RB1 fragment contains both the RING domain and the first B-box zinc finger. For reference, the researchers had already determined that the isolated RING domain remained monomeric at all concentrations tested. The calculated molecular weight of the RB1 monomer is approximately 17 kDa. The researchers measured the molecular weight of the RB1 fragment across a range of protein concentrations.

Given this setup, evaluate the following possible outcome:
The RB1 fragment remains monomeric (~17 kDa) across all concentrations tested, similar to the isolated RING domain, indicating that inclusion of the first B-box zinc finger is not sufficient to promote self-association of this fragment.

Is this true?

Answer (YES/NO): NO